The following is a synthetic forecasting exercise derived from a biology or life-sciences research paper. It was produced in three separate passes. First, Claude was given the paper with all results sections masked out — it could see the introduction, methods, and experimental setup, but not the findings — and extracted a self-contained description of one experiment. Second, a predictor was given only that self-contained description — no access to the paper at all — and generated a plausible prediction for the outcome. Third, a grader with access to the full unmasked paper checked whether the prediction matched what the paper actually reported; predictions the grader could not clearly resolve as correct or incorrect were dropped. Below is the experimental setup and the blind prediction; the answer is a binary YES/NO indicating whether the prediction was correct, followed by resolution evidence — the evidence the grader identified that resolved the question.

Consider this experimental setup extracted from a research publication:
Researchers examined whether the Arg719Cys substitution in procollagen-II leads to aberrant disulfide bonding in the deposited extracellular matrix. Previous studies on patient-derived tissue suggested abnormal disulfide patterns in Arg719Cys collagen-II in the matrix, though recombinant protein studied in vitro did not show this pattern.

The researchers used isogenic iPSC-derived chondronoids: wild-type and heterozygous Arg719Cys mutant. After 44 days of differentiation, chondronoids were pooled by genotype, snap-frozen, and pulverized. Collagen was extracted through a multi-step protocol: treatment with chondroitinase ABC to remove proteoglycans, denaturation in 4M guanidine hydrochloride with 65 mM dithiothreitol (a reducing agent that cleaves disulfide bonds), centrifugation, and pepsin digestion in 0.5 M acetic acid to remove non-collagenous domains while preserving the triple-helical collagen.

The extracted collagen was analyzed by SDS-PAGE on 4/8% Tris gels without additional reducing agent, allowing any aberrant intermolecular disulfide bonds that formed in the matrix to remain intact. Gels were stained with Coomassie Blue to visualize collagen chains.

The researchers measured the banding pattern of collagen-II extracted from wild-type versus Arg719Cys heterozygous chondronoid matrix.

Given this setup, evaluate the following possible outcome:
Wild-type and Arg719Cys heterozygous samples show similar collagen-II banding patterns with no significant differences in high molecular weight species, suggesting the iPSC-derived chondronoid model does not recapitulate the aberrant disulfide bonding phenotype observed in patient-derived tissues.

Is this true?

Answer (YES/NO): NO